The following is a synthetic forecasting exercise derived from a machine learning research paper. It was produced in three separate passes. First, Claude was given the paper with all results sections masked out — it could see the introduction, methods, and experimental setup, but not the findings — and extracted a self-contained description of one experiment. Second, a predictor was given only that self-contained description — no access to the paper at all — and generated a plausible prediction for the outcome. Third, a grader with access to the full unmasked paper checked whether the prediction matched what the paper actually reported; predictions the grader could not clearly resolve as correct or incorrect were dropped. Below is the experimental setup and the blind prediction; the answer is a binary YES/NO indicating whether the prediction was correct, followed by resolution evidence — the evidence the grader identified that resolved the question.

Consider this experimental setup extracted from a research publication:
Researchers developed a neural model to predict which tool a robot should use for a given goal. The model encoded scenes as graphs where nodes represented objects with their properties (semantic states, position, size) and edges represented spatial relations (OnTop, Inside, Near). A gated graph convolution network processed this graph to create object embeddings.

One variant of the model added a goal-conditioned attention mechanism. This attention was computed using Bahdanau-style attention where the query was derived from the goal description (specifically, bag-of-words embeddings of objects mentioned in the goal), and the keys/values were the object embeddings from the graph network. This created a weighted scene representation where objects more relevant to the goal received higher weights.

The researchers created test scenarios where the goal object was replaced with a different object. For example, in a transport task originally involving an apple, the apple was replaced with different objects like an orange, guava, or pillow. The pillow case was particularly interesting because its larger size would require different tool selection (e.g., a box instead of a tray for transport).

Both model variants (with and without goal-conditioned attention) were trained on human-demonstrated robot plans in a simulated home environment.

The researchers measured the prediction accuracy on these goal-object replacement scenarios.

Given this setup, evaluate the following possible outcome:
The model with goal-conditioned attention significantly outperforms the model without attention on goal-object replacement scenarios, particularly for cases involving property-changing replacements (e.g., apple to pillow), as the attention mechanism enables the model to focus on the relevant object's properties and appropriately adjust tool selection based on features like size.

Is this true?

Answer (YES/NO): NO